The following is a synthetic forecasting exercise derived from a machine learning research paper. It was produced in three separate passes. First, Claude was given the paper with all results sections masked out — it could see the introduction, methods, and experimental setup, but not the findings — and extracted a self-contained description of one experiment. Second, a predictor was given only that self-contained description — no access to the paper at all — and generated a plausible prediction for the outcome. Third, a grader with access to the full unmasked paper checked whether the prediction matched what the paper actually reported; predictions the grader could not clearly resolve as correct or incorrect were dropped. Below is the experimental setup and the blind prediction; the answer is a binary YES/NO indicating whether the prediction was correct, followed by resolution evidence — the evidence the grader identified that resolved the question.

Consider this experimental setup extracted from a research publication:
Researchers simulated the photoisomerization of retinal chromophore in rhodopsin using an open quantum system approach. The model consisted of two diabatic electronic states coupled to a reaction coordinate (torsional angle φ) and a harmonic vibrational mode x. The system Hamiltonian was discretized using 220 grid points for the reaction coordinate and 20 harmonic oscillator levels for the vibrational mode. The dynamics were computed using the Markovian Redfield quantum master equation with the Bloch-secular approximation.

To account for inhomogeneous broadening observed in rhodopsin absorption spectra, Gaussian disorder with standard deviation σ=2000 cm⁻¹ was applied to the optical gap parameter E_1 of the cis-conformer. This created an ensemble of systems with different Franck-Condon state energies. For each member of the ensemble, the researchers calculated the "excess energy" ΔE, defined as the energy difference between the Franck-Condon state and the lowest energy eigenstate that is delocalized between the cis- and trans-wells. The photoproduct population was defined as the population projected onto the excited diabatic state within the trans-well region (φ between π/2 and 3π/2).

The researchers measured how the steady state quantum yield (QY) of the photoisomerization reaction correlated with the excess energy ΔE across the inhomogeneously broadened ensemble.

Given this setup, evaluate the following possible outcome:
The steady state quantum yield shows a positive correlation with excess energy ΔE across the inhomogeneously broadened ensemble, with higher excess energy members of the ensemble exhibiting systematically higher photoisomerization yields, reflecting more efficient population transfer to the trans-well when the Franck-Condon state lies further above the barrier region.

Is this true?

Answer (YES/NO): YES